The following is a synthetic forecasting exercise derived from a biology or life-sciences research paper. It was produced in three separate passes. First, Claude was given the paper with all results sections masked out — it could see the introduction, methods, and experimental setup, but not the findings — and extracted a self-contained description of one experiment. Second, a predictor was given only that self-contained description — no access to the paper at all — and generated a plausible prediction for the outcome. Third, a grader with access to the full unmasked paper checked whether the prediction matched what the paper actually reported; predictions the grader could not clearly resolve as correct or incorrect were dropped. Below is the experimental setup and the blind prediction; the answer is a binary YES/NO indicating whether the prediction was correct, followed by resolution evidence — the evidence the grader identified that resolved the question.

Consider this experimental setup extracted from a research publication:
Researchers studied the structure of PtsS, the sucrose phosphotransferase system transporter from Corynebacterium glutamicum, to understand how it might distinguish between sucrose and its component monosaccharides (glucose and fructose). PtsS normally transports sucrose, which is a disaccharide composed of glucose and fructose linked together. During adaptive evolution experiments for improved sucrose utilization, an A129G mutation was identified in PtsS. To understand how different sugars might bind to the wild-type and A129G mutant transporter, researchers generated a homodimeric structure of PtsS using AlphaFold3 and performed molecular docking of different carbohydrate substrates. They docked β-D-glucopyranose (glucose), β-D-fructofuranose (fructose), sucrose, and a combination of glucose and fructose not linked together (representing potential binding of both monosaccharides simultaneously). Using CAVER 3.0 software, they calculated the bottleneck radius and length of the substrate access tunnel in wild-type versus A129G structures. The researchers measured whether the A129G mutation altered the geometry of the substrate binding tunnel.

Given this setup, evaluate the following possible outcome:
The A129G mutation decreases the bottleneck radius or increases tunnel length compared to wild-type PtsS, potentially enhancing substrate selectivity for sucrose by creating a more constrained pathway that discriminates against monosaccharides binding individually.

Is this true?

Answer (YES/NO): NO